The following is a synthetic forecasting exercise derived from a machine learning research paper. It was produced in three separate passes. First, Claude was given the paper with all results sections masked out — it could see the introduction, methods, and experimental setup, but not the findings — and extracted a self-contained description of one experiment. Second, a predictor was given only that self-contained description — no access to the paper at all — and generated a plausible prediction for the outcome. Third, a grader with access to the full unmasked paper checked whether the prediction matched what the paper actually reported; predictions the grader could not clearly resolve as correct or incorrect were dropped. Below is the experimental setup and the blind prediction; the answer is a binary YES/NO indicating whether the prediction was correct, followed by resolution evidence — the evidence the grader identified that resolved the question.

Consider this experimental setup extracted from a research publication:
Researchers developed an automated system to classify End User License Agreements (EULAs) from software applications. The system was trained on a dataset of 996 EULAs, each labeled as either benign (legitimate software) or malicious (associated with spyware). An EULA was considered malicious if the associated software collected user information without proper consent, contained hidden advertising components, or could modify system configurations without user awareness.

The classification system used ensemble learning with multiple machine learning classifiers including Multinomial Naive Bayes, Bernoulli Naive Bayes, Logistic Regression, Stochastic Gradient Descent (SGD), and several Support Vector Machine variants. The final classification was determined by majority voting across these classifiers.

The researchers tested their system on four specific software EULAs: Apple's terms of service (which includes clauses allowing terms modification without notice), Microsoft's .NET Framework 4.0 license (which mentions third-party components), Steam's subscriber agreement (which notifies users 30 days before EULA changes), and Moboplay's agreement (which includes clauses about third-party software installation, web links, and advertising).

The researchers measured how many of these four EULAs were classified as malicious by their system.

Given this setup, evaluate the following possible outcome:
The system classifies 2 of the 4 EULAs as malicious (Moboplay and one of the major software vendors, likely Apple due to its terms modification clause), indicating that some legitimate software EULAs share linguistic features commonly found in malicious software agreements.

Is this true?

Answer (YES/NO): YES